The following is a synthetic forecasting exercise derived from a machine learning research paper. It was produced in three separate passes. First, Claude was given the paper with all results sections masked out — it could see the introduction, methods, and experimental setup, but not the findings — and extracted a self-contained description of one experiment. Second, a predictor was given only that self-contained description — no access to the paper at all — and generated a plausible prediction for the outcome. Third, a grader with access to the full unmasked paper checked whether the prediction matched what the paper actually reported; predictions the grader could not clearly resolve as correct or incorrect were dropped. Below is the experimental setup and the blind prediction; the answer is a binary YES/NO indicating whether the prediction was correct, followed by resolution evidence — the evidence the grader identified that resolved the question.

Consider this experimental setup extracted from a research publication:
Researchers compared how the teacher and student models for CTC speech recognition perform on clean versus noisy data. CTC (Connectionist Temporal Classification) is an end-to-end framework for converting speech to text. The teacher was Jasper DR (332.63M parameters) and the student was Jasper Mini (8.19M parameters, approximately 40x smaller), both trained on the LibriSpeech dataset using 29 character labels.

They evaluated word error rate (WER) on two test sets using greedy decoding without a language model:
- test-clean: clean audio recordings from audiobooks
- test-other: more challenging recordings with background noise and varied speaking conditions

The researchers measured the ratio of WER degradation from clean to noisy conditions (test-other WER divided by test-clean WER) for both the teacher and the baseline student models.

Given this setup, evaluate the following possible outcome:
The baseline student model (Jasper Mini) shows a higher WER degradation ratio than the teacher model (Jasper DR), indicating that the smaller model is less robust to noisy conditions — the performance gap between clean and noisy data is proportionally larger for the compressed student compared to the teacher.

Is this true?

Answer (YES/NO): NO